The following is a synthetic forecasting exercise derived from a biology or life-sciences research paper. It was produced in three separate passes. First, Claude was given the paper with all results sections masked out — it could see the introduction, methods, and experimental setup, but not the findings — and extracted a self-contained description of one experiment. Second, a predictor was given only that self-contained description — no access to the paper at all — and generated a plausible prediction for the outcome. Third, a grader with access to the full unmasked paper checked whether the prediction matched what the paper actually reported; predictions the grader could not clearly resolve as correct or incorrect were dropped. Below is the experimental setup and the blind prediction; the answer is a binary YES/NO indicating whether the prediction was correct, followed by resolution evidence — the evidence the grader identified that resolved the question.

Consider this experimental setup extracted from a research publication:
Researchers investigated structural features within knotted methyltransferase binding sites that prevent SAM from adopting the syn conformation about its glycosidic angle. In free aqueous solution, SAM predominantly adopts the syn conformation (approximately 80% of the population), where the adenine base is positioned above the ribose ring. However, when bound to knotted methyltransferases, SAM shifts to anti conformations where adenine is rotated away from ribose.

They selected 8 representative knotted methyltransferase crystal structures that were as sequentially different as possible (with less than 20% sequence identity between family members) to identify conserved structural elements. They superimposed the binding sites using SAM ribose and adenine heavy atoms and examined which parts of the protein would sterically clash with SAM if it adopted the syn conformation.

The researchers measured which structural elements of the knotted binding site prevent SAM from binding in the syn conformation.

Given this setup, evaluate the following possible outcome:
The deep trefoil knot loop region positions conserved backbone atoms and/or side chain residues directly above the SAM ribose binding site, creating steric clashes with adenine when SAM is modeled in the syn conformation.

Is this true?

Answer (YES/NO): NO